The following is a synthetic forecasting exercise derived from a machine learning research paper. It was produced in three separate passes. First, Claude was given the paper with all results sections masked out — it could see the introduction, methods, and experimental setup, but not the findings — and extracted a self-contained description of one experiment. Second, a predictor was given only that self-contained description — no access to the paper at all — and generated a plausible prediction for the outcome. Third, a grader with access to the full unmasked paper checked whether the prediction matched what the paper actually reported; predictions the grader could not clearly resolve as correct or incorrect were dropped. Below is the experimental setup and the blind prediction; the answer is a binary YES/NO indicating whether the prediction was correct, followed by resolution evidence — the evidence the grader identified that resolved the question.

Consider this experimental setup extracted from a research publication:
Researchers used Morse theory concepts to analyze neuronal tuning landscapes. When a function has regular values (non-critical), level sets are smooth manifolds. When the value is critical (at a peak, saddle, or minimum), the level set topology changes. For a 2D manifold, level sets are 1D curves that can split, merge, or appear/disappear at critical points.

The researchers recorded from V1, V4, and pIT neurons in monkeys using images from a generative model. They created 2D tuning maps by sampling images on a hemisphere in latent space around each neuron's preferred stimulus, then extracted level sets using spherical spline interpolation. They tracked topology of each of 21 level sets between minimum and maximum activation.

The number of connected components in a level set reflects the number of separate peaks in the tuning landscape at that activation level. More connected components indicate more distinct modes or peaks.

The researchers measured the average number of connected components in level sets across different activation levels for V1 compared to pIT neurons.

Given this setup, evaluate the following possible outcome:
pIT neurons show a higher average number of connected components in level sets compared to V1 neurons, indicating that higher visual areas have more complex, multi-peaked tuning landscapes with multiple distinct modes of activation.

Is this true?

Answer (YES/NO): NO